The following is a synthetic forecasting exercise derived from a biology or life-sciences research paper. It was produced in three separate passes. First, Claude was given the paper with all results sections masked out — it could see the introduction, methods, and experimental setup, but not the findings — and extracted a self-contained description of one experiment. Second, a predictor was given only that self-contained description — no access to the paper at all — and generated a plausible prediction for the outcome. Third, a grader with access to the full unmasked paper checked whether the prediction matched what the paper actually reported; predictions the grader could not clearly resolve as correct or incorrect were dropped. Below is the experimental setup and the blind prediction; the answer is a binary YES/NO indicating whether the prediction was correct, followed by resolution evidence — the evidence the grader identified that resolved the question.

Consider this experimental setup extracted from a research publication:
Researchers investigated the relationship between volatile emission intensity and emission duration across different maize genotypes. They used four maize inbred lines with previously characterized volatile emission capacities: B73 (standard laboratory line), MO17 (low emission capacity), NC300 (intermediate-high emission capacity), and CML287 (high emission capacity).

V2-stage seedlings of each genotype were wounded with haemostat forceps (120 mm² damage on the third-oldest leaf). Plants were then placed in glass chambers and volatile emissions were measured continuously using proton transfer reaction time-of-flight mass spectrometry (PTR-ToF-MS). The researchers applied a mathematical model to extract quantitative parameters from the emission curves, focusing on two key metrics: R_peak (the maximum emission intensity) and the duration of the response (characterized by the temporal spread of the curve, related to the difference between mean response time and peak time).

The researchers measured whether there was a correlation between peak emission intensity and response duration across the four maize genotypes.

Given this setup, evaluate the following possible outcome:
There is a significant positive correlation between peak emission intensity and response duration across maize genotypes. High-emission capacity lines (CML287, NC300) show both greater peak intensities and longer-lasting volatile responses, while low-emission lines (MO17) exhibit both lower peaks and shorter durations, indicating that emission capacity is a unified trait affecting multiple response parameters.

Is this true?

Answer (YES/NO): NO